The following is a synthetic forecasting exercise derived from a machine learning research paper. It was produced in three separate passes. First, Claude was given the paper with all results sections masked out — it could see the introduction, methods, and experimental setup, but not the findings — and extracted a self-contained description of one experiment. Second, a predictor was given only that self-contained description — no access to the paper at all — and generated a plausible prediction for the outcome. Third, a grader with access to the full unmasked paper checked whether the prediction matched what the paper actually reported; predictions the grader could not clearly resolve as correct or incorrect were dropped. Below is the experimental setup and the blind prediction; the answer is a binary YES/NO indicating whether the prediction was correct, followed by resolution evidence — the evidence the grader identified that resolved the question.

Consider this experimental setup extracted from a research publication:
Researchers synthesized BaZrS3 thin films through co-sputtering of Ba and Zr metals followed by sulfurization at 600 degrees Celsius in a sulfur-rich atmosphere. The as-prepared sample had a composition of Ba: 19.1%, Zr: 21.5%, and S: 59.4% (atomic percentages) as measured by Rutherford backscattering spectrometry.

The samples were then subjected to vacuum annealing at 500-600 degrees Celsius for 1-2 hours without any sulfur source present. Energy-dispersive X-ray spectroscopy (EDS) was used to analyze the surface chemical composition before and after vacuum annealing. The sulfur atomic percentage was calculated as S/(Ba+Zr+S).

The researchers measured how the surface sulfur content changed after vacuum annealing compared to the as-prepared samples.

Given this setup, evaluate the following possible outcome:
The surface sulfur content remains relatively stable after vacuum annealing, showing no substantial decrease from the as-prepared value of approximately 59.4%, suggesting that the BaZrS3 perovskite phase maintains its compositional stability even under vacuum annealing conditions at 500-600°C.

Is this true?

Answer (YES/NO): NO